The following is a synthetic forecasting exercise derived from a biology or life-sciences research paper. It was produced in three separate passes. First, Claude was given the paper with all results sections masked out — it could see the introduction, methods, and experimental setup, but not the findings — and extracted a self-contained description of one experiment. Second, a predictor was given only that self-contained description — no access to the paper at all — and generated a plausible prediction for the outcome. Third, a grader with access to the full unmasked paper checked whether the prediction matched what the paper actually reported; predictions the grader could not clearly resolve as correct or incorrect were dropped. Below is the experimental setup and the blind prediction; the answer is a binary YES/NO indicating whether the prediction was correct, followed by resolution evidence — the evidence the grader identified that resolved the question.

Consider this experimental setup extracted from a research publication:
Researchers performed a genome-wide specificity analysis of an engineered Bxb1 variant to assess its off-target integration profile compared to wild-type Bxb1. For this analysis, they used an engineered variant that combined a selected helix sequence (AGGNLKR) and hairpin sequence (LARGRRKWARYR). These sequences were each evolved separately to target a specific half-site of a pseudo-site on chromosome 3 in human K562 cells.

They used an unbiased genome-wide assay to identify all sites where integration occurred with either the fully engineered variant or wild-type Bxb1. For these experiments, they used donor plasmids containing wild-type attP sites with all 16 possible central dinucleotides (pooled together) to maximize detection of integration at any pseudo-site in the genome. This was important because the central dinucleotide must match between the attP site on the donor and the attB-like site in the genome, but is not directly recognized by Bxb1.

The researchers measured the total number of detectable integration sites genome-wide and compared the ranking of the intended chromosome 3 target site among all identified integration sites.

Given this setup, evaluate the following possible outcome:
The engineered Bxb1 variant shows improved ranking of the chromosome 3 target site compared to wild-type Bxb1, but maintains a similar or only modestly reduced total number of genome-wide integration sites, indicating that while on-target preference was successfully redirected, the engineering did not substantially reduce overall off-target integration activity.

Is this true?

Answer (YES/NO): NO